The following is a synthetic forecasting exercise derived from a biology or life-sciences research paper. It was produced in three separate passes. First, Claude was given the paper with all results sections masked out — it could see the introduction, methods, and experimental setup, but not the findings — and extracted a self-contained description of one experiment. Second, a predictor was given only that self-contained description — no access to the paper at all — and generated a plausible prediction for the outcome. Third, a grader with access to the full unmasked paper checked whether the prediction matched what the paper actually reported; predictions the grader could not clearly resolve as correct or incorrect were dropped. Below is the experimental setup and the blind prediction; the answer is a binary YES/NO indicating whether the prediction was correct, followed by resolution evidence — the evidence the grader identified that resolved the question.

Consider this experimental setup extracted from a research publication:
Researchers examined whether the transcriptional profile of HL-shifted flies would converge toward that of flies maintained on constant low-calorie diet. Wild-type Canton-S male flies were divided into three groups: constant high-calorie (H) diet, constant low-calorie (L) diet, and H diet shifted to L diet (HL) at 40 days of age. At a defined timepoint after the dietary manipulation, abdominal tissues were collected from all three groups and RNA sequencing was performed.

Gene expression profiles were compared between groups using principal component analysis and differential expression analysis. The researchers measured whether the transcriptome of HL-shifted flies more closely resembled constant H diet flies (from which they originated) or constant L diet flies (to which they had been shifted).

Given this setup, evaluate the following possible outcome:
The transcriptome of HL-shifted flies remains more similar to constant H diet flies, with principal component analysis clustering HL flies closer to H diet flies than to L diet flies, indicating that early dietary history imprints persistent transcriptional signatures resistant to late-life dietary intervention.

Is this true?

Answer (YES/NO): NO